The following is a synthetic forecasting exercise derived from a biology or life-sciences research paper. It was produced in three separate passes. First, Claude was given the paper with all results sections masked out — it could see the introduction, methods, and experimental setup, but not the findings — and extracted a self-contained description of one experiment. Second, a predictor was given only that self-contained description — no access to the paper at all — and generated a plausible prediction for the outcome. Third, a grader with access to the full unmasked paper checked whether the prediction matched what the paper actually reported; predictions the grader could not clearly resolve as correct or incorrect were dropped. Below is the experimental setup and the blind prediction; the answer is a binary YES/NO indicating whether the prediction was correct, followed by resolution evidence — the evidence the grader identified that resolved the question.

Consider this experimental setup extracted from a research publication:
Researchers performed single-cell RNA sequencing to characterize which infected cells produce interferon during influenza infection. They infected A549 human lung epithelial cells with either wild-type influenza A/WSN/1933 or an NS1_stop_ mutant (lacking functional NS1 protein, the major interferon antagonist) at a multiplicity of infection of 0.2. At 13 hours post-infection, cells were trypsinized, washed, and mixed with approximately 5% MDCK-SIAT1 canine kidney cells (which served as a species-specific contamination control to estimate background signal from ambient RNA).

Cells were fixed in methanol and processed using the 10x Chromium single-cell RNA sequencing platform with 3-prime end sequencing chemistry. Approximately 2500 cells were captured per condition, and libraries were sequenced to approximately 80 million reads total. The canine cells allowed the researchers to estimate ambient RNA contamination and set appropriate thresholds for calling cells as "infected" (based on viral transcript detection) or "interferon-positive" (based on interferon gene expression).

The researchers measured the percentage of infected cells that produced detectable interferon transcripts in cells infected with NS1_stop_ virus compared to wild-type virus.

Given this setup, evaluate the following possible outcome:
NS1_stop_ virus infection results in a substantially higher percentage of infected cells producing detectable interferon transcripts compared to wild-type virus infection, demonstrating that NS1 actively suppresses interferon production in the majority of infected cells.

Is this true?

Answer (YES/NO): YES